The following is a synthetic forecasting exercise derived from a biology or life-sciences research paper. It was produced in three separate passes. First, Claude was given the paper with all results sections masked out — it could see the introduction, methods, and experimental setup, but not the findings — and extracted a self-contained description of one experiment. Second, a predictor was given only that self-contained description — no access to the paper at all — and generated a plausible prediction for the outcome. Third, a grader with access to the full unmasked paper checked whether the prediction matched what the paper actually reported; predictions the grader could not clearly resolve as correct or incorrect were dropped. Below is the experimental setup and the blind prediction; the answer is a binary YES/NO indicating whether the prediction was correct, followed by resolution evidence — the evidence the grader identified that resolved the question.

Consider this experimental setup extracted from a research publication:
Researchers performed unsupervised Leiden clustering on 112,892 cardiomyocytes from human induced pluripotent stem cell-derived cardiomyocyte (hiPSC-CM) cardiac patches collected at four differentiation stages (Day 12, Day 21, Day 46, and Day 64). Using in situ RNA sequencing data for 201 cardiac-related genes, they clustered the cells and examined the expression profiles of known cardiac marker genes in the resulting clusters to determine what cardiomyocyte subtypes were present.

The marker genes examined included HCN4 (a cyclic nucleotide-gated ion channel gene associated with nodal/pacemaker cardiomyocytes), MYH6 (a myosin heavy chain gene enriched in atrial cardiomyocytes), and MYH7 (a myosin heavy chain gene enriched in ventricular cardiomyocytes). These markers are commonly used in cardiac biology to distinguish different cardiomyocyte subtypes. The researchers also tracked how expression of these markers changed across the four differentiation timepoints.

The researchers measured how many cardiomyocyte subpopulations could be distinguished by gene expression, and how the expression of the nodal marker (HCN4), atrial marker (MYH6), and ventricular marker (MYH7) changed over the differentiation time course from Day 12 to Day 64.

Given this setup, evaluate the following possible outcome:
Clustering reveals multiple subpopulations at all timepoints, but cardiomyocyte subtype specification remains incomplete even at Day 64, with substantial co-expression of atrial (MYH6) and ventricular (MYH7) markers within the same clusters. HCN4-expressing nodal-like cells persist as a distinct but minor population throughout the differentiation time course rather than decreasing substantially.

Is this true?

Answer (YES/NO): NO